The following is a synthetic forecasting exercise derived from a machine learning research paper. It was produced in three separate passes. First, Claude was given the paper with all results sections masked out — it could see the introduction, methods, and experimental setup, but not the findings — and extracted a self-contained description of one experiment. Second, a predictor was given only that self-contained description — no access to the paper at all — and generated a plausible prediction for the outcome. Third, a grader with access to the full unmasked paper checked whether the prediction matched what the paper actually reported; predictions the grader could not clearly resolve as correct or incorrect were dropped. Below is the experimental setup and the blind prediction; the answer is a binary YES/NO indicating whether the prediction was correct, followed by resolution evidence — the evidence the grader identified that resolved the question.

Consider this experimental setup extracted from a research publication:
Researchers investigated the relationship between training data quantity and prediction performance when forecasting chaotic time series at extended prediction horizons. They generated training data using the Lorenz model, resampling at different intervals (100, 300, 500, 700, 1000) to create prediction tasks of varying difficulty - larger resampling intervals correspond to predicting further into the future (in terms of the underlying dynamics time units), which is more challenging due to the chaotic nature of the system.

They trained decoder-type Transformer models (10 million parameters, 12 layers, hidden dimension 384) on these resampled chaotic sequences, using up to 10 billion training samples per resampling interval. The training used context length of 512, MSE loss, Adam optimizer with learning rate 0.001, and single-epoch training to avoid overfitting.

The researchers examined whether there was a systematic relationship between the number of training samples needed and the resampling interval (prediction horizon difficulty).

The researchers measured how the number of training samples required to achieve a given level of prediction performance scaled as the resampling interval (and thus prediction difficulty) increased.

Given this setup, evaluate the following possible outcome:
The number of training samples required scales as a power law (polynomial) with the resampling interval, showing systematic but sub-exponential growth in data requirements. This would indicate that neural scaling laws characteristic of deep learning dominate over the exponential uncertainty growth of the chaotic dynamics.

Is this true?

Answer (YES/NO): NO